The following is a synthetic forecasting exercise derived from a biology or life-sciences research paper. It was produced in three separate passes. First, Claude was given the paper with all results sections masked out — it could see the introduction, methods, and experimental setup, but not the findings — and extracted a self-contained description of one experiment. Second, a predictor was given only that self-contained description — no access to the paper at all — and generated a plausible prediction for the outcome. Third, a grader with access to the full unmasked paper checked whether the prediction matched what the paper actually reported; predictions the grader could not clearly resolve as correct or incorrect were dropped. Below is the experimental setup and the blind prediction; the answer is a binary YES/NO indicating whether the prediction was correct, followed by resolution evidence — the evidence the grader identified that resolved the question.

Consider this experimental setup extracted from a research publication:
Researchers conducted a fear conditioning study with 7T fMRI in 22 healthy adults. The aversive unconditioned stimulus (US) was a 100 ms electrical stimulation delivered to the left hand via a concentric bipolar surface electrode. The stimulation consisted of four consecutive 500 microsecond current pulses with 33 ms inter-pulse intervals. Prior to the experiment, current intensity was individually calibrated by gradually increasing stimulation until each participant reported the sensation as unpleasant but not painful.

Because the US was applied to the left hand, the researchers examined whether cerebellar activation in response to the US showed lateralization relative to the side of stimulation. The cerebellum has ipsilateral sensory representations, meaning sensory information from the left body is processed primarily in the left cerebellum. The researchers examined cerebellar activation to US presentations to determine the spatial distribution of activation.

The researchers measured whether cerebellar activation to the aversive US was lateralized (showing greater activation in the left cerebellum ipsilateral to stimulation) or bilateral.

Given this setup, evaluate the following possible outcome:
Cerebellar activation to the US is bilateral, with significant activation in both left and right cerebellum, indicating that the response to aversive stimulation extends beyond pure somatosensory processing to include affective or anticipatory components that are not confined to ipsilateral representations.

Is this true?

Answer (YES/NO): YES